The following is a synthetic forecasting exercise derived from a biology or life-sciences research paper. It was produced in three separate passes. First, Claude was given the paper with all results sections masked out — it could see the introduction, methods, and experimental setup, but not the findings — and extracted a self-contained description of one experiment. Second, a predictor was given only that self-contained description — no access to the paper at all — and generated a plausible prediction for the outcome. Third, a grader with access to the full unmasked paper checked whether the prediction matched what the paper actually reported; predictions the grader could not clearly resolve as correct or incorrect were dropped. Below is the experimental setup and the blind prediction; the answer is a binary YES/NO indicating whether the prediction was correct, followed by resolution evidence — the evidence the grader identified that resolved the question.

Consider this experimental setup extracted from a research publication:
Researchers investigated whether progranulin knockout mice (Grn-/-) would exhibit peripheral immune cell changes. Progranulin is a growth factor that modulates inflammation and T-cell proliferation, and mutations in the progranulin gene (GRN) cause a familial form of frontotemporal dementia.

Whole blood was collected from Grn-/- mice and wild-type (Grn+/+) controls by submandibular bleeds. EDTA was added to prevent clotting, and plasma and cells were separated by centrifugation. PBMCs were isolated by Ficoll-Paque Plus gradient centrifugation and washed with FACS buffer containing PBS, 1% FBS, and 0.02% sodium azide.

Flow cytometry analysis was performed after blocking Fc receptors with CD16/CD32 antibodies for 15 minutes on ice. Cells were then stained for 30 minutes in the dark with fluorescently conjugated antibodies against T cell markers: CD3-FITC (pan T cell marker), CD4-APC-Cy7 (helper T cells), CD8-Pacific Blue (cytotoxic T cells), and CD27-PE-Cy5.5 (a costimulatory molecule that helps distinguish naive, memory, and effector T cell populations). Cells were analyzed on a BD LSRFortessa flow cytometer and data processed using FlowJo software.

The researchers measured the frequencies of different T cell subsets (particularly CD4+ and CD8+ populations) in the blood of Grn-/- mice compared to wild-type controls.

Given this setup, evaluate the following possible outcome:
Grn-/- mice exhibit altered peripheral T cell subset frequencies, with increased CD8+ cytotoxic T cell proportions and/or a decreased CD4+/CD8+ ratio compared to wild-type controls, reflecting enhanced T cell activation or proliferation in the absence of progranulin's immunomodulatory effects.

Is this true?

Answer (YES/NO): NO